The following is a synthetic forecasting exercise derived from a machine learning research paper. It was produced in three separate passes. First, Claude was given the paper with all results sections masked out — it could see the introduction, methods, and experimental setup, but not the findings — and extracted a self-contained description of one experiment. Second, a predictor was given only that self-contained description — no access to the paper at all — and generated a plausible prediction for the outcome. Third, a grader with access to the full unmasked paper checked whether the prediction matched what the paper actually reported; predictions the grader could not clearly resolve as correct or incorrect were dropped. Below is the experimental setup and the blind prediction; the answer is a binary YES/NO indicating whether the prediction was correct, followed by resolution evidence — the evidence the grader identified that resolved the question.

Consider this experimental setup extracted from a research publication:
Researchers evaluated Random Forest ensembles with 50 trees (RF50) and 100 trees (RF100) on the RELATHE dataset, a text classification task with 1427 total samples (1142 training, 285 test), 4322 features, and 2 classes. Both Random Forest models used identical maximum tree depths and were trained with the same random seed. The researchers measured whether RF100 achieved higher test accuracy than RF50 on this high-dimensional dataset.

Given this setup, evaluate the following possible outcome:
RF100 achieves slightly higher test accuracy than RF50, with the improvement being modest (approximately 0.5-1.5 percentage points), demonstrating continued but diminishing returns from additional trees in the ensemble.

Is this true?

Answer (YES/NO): NO